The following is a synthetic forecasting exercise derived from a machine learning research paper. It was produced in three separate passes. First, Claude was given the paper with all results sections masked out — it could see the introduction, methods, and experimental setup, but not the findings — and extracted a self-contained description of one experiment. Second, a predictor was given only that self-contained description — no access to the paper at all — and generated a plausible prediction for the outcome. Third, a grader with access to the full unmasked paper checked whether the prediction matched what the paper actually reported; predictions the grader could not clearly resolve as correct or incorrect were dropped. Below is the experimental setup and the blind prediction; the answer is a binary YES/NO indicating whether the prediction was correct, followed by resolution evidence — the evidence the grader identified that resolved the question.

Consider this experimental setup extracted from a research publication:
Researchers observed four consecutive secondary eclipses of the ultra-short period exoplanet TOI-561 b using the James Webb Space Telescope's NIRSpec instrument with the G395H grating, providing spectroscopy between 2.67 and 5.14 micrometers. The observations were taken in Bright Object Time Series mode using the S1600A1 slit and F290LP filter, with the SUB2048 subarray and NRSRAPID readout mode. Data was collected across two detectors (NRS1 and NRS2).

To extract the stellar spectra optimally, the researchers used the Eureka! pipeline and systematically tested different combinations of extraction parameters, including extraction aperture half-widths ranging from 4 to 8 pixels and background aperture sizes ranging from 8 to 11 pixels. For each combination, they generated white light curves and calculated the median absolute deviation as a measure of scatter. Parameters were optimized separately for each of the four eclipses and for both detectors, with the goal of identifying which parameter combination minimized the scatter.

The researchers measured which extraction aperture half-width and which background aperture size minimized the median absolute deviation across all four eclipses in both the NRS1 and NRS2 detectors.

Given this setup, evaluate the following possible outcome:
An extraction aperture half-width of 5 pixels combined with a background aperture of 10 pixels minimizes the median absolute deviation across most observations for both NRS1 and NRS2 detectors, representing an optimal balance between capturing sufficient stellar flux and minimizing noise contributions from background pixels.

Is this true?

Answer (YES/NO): NO